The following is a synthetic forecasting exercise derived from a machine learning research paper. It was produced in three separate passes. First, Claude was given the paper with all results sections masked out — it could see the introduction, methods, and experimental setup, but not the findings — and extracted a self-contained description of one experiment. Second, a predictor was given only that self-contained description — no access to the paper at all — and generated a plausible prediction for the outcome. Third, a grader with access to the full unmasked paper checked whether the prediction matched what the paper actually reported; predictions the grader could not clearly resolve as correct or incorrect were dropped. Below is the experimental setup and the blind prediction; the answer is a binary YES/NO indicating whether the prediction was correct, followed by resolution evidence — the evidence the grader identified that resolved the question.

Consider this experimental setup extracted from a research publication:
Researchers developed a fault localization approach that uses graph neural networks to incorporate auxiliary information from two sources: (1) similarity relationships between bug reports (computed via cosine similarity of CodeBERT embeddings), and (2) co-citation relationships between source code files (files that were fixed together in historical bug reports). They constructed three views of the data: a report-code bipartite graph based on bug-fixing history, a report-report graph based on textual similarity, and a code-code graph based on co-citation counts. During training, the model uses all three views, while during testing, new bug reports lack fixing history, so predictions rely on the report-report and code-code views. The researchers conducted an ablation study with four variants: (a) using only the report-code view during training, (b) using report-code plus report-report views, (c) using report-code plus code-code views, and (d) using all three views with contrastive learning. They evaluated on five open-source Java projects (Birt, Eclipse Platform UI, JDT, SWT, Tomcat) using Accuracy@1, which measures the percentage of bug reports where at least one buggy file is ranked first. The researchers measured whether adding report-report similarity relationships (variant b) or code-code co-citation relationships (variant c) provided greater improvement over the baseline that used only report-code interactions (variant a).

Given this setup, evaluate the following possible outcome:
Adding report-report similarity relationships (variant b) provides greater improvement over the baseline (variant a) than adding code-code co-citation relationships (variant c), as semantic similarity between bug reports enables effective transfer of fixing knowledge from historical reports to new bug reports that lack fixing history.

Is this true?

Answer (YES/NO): NO